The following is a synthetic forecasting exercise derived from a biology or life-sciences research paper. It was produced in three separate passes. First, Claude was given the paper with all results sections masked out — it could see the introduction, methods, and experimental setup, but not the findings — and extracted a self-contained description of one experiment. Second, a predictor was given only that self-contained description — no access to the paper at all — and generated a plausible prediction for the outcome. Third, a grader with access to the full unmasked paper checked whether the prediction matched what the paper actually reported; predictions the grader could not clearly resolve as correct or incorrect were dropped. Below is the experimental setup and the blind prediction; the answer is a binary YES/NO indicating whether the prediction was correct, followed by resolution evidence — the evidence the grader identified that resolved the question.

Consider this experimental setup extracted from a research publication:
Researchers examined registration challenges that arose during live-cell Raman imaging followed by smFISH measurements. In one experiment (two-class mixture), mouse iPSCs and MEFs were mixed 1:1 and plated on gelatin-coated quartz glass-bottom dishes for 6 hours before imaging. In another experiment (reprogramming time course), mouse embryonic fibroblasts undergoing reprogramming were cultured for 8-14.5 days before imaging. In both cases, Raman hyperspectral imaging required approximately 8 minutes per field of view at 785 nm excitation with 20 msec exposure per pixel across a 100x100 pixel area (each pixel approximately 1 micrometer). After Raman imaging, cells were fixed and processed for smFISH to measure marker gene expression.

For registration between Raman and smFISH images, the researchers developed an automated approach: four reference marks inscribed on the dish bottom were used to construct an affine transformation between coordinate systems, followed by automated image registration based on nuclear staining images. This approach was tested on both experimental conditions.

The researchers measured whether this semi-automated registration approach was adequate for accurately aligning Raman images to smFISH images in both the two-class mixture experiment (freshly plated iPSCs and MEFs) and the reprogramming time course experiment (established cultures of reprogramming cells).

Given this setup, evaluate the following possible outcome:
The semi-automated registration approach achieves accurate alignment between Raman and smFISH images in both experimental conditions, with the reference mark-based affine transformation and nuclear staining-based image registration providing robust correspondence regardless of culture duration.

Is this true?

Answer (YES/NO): NO